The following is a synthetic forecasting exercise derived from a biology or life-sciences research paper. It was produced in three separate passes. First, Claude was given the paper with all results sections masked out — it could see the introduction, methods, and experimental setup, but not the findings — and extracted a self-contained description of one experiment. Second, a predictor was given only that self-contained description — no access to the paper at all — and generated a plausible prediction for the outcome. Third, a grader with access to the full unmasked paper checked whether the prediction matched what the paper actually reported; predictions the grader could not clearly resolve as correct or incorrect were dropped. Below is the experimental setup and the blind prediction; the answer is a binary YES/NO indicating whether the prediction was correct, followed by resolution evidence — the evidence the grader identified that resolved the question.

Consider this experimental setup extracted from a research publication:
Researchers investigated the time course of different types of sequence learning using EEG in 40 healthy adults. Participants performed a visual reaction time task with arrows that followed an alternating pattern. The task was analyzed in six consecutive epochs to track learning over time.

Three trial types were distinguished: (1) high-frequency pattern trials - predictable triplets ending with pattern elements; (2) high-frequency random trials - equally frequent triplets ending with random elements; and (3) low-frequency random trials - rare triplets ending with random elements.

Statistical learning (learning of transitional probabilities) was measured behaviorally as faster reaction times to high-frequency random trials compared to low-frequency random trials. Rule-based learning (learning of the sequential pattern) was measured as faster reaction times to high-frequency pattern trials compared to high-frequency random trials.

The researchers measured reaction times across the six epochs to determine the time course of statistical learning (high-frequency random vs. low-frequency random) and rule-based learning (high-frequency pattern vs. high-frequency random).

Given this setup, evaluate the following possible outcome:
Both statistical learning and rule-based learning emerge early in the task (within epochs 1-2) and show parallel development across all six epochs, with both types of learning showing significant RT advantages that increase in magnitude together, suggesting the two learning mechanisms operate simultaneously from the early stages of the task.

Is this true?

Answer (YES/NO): NO